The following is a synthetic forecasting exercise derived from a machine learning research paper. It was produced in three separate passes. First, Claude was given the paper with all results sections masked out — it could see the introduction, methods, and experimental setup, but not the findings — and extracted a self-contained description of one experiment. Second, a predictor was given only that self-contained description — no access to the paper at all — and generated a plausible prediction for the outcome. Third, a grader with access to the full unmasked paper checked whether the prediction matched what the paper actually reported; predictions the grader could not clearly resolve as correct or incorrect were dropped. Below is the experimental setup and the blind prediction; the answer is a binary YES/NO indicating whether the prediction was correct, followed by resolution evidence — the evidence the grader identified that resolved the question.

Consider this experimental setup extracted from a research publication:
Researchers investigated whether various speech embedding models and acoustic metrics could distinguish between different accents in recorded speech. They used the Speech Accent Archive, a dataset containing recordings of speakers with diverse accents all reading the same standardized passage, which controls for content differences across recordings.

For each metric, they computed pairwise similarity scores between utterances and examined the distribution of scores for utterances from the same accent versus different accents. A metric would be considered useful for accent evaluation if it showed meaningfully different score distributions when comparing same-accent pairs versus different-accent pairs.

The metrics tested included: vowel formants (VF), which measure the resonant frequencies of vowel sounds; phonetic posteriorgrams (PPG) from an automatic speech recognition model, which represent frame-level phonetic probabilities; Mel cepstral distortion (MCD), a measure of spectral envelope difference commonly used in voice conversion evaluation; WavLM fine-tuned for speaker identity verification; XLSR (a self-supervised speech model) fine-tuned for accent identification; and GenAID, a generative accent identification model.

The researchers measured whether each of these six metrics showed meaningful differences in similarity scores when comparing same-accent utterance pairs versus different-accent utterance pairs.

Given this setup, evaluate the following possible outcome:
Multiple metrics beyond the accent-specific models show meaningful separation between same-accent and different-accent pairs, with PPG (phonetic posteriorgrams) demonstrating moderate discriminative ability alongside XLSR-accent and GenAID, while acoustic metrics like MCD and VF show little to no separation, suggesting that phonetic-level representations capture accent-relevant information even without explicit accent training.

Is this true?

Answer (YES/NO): NO